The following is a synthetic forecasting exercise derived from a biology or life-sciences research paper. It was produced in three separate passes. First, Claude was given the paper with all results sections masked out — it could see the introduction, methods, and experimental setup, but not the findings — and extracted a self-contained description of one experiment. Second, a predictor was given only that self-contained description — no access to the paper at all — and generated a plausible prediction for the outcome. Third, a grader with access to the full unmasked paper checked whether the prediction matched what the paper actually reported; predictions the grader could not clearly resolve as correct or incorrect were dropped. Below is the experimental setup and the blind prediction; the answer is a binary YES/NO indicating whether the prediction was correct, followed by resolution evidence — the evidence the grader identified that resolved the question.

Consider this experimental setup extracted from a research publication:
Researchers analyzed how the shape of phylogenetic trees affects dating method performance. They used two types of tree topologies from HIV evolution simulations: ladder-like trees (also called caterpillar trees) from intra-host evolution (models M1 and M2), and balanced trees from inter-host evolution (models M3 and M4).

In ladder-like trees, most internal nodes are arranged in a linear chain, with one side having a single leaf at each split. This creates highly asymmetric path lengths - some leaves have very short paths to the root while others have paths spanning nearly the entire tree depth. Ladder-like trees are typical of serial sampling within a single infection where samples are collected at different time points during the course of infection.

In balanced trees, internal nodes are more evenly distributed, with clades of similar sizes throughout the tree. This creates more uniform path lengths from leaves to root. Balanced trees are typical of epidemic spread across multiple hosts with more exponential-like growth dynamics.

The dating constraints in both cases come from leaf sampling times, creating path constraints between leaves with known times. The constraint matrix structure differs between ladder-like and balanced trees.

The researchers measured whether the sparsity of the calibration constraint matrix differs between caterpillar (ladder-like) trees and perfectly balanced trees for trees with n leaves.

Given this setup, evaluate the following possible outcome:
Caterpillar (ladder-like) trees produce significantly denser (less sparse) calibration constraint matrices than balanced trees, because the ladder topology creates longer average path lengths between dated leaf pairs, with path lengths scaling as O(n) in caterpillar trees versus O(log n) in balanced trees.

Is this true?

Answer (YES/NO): NO